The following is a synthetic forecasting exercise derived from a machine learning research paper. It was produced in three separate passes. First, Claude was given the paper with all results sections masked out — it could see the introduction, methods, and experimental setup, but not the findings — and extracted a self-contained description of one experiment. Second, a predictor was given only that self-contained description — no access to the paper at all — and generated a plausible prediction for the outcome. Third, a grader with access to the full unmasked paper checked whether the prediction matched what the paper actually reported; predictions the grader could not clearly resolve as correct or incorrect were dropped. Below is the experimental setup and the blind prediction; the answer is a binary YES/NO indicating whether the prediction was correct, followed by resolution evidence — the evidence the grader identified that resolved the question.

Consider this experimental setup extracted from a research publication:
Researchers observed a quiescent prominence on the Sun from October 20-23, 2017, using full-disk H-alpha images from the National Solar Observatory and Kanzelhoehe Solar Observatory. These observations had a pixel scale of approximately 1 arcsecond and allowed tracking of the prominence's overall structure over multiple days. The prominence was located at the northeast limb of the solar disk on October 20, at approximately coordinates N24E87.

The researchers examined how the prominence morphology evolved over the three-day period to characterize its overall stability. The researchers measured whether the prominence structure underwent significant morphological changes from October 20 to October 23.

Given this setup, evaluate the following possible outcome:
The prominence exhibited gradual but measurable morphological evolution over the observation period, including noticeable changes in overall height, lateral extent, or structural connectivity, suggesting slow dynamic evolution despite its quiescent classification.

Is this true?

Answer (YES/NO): NO